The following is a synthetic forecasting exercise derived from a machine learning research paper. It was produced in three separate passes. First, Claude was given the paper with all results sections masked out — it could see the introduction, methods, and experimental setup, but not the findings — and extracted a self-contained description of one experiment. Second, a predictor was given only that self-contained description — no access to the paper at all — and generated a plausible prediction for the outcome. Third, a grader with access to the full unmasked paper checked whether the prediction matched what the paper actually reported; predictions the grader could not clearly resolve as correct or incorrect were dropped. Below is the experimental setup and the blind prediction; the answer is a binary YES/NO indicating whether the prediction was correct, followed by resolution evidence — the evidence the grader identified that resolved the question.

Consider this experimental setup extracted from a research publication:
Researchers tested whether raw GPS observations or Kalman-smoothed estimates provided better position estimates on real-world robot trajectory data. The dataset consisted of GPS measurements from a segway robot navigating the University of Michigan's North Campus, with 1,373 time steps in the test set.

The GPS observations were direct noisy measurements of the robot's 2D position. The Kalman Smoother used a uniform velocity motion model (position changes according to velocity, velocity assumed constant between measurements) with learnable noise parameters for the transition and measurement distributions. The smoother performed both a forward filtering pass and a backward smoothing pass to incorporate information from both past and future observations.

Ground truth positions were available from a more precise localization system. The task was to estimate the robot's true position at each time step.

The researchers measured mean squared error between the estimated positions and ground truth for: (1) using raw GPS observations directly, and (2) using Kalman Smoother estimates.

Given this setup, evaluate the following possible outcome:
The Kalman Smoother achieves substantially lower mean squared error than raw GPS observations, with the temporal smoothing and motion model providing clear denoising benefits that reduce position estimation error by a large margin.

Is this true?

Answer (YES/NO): NO